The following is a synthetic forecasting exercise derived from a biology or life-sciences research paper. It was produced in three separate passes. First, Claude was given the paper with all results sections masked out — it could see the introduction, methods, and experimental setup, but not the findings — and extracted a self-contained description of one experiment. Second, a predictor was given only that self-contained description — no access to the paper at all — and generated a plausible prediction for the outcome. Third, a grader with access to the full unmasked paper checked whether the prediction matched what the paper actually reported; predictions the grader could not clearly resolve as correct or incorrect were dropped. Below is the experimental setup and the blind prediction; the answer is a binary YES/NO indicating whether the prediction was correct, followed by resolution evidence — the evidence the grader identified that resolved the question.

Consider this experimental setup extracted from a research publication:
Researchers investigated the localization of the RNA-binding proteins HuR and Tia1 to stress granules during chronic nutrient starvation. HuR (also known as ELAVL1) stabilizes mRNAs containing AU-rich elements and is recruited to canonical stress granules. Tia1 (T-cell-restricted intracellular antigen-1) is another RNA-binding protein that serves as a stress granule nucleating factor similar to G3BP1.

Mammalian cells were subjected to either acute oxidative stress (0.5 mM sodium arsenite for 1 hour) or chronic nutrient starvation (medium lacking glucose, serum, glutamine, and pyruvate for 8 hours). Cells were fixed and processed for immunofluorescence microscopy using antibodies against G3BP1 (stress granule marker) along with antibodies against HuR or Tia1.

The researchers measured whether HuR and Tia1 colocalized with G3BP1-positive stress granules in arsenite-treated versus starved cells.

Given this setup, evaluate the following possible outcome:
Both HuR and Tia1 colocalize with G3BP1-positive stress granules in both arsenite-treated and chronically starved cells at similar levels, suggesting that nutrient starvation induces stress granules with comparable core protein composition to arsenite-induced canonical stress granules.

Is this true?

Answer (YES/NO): YES